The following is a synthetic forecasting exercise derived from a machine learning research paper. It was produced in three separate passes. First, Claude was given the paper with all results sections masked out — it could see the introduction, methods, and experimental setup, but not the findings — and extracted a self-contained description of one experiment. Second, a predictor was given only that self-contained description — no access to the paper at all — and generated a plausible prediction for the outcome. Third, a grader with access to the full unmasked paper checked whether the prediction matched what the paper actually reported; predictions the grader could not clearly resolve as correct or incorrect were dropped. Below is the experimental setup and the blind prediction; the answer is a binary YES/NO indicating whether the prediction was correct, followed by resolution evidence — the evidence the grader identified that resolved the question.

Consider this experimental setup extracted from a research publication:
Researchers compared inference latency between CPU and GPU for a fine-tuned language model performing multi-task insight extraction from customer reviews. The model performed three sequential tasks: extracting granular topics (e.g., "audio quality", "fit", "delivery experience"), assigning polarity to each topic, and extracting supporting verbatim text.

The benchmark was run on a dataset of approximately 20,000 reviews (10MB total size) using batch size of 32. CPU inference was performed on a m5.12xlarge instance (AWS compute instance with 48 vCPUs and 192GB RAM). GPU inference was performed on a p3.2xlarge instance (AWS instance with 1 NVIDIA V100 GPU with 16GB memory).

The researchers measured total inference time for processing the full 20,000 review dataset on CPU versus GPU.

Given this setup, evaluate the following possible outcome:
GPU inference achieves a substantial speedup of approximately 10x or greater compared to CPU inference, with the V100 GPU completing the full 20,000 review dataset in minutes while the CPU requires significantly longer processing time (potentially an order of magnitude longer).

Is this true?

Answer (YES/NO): NO